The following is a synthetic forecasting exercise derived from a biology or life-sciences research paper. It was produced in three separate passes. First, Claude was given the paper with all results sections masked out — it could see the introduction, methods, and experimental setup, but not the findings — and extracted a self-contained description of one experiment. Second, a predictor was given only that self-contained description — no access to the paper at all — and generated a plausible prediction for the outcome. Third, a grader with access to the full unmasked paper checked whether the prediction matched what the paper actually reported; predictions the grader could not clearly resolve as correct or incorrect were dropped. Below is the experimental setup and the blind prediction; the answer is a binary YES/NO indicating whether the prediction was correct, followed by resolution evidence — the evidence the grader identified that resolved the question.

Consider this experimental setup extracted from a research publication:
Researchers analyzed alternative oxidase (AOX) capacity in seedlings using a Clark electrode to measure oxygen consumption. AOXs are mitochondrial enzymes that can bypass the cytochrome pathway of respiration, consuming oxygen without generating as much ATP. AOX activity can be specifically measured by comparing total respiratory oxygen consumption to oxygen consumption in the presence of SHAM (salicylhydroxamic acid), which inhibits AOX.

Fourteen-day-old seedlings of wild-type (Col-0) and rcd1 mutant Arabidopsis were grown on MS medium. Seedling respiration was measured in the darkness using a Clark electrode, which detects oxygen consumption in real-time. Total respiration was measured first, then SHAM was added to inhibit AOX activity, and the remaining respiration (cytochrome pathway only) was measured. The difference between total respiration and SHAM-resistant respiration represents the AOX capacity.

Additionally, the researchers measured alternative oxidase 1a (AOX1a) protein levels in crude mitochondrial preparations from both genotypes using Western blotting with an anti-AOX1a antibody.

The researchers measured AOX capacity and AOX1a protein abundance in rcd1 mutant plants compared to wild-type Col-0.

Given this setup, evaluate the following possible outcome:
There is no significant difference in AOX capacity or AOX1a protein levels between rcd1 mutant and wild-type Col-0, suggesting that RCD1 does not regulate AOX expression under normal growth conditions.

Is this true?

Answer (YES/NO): NO